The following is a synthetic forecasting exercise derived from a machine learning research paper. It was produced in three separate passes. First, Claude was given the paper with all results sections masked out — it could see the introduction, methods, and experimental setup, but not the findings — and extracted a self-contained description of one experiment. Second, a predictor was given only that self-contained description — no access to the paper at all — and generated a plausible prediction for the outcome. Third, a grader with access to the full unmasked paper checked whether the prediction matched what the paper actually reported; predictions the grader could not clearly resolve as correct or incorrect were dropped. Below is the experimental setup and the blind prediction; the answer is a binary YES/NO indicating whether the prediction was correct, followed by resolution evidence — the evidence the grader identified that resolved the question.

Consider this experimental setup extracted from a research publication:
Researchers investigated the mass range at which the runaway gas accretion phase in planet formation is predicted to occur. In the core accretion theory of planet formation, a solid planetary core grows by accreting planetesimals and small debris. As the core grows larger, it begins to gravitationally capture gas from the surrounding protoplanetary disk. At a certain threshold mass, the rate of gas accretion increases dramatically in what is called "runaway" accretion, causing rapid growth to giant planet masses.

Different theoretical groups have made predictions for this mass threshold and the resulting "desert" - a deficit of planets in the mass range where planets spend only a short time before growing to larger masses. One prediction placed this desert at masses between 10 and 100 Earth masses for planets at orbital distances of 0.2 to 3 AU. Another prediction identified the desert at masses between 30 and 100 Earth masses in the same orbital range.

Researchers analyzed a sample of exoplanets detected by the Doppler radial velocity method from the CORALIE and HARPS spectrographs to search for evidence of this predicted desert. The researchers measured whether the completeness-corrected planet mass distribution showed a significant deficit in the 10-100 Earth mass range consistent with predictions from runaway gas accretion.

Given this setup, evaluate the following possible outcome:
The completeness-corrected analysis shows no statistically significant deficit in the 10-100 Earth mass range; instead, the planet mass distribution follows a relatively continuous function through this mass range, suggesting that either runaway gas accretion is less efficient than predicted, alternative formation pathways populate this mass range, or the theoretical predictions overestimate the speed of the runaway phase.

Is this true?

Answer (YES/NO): YES